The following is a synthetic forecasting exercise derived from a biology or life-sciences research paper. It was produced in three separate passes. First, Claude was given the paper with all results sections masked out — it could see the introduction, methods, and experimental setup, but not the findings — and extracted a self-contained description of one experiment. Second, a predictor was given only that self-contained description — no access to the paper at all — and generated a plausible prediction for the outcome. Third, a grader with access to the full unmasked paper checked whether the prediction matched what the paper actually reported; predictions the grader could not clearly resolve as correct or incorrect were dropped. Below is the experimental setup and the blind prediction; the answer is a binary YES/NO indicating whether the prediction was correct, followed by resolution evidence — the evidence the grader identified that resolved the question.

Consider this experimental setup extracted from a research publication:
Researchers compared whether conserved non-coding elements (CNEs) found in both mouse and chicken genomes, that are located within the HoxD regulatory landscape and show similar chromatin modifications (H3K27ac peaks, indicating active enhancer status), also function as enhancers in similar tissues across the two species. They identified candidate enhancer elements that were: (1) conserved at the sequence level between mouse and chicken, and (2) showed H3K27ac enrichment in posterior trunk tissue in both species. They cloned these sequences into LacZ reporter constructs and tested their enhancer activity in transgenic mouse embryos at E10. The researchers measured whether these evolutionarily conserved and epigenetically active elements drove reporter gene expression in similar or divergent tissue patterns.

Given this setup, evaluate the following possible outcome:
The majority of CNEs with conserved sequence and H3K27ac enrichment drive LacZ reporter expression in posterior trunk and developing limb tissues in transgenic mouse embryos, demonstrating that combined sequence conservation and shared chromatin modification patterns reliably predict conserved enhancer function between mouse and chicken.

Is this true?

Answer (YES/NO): NO